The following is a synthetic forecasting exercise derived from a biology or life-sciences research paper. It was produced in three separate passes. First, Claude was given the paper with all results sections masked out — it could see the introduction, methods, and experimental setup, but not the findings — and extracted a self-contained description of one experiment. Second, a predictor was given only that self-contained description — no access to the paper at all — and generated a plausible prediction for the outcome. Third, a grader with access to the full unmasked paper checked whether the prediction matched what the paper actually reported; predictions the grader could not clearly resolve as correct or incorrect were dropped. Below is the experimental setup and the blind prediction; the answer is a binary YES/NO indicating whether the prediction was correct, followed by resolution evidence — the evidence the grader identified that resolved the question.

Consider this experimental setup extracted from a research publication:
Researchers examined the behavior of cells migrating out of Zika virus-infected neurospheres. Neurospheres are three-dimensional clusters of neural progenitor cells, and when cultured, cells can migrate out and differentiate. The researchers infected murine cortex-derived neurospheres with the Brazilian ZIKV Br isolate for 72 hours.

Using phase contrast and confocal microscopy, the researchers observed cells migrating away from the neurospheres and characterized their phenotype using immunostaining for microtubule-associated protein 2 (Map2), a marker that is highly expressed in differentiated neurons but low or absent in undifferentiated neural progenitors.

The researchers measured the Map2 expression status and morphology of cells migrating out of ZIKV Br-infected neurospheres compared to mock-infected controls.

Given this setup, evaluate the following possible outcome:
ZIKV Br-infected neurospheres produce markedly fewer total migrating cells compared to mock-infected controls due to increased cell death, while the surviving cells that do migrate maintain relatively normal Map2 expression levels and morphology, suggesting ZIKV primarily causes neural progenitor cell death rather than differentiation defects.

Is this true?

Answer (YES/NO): NO